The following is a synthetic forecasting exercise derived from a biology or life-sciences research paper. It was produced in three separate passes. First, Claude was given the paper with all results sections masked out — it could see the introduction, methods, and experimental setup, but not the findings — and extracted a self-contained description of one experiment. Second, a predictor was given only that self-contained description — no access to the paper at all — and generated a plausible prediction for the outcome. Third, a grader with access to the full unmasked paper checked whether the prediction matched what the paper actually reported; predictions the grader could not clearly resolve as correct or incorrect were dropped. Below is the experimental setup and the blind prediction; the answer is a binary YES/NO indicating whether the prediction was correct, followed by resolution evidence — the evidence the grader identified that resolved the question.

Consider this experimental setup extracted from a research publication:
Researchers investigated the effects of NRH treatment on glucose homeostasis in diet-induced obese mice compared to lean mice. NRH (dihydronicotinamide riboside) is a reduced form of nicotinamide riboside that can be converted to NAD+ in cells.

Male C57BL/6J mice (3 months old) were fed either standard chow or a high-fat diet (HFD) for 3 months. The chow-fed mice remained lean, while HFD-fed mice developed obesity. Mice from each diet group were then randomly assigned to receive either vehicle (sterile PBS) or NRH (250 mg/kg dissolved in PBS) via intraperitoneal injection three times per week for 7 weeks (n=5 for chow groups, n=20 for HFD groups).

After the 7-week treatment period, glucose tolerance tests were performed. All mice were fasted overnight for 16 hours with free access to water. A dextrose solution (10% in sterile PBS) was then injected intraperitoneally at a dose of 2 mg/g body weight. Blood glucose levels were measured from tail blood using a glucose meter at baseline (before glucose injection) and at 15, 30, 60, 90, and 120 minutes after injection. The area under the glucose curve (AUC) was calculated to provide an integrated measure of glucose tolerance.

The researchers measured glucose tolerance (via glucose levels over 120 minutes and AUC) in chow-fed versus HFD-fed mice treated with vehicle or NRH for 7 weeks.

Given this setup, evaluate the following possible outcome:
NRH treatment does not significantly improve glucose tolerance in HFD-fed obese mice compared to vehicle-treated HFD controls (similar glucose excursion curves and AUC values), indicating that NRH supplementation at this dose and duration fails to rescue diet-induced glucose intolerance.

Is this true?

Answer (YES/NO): NO